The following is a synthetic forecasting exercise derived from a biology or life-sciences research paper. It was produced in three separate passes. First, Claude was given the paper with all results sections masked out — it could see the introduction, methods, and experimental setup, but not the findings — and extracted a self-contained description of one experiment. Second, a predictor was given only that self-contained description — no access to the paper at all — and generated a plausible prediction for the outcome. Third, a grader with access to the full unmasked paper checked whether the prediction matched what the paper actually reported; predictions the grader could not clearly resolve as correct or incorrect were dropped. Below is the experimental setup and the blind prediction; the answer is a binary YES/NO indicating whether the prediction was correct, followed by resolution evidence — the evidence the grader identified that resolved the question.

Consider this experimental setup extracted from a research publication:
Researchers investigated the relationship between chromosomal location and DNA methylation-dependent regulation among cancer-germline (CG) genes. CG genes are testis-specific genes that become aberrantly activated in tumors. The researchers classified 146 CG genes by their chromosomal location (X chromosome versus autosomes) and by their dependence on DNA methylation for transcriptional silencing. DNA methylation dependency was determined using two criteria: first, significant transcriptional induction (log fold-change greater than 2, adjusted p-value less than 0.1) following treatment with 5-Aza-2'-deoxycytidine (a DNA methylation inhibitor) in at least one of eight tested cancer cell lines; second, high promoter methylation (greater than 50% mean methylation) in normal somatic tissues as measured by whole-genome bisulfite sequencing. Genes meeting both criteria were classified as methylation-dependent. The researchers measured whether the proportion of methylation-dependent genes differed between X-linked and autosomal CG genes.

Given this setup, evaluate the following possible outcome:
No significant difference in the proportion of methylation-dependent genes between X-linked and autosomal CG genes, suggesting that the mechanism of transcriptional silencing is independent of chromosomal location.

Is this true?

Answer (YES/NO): NO